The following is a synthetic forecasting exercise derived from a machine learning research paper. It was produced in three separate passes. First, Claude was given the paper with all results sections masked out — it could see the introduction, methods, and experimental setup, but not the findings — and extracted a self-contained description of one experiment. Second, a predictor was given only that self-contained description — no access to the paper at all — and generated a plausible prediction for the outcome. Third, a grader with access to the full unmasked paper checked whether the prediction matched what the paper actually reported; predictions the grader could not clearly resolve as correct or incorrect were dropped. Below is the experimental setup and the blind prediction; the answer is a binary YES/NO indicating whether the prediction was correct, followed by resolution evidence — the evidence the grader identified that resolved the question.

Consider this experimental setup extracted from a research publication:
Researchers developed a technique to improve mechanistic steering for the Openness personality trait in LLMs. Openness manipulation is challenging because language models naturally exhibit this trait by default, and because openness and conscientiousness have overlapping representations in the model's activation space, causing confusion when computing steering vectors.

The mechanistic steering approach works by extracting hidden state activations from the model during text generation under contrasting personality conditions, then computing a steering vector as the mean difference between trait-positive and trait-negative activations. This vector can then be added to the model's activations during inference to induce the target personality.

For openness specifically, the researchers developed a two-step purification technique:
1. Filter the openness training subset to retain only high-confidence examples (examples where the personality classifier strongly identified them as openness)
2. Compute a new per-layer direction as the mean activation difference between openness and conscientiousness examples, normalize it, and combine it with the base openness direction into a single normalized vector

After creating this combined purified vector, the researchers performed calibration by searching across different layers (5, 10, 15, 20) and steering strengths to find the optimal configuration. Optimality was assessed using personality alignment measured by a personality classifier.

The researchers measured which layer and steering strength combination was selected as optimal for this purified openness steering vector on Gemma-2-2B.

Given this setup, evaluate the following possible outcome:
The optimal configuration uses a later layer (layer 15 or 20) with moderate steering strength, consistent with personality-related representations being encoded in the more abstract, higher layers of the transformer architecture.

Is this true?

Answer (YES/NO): YES